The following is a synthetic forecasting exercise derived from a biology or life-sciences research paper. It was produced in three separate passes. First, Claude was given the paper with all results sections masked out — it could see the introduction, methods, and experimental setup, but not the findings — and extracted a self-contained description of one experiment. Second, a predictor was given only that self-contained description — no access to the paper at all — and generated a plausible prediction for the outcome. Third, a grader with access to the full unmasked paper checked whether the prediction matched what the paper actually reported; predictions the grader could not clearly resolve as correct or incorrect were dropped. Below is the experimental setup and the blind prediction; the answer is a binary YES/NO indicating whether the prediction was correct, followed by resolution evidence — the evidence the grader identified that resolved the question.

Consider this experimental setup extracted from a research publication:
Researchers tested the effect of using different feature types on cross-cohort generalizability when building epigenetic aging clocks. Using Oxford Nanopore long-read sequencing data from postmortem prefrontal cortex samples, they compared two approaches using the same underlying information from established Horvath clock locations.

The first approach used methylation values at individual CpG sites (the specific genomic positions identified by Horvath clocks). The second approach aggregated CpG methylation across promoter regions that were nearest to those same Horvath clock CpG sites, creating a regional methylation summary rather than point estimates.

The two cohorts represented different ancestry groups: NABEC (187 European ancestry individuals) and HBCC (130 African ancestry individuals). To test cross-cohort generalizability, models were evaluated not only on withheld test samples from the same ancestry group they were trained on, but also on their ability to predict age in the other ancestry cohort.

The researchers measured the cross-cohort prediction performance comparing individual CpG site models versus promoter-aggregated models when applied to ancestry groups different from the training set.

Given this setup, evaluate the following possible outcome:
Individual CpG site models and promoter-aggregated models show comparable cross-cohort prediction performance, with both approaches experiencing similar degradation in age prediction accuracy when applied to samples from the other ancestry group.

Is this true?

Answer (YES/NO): NO